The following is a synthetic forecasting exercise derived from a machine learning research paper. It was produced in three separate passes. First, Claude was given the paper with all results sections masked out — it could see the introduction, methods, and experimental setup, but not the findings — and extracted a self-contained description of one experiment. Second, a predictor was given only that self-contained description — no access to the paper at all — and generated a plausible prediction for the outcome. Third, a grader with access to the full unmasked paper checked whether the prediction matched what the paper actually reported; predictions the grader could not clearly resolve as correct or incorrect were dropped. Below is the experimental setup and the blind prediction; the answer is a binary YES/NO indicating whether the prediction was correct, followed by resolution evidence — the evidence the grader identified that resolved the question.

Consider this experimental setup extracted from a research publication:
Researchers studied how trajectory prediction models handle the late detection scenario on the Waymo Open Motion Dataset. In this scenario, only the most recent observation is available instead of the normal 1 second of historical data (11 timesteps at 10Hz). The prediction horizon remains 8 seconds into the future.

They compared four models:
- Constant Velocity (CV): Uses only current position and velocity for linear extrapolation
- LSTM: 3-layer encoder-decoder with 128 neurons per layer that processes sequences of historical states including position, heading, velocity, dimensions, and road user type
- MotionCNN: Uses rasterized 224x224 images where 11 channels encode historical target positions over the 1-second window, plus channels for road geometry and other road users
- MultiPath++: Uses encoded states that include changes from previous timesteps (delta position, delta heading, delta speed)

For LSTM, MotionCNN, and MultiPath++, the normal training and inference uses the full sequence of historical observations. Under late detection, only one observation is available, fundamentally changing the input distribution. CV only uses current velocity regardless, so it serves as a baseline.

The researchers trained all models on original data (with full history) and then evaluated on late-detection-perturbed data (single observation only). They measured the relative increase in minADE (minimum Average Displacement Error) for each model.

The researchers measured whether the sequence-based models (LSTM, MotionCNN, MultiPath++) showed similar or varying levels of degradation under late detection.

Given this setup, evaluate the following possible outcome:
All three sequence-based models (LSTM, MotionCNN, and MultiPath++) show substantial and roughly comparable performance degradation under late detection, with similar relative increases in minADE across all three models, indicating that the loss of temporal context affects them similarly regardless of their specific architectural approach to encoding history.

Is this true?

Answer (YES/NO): NO